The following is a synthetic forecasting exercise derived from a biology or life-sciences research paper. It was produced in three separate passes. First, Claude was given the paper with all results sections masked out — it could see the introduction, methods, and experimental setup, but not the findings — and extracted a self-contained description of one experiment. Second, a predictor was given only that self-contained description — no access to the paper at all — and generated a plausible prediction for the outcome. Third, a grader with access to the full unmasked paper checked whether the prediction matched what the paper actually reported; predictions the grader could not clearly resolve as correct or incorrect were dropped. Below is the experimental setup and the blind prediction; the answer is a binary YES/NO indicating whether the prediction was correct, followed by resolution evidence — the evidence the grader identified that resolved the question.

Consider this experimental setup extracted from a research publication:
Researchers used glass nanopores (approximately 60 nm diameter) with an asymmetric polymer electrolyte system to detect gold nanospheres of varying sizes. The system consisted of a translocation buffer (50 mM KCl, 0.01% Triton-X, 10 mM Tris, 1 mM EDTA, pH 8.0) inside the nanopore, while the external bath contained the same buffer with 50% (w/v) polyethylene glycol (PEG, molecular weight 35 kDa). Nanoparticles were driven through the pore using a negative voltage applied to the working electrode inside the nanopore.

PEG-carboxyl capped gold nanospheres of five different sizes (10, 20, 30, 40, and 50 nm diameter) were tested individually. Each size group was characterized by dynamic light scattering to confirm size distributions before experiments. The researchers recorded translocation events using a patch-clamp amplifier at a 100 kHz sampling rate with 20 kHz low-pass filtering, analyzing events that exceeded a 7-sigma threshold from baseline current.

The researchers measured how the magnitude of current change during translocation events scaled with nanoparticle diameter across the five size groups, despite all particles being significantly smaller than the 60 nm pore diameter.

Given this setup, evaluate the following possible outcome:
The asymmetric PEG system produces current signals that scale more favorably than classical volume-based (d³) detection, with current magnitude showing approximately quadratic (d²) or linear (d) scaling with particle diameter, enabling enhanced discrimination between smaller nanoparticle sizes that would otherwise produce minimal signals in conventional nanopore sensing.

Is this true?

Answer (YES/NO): YES